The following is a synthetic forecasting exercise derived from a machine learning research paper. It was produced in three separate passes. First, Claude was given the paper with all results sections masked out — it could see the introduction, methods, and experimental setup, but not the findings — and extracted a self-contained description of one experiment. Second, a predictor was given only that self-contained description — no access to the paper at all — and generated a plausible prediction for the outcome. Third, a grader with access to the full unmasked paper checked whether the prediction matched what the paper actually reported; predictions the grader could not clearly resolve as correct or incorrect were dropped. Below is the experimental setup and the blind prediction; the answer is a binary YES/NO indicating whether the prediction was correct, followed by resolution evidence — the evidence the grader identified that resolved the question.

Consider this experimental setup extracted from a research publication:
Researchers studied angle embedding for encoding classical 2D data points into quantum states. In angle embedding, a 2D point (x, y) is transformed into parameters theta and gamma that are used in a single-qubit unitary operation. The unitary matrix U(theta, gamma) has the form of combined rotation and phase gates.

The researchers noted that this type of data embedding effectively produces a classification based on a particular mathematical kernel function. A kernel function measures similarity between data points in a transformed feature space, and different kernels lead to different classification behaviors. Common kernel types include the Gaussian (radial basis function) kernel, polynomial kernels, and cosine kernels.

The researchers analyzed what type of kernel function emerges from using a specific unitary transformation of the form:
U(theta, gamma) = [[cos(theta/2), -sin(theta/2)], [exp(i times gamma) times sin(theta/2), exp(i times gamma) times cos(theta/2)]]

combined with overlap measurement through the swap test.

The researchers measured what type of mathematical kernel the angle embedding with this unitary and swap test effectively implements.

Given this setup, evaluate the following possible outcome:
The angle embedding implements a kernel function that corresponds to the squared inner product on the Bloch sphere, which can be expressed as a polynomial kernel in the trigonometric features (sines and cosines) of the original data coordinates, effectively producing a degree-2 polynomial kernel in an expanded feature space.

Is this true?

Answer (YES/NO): NO